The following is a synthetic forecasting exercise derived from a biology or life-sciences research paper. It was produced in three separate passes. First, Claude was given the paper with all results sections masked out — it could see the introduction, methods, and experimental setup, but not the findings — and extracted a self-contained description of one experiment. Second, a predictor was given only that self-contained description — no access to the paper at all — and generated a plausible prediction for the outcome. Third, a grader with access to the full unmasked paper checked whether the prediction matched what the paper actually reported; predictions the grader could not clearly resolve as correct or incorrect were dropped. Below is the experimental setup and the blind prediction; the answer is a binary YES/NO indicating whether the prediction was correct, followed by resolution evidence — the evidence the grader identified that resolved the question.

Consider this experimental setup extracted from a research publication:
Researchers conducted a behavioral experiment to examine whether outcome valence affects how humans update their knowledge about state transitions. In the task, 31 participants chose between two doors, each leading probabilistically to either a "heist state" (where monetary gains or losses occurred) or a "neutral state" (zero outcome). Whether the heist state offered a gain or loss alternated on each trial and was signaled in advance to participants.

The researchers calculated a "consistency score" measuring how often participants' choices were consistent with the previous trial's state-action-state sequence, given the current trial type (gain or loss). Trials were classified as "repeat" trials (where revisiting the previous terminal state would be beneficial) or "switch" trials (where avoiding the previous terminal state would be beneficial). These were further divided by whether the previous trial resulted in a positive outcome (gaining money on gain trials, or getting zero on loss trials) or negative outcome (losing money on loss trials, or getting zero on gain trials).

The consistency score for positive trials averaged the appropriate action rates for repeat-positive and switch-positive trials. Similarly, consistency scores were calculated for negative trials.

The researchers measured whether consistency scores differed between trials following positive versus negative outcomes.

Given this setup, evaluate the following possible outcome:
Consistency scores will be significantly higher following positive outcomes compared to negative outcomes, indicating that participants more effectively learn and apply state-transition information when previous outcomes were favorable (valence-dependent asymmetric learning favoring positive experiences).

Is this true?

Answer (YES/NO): YES